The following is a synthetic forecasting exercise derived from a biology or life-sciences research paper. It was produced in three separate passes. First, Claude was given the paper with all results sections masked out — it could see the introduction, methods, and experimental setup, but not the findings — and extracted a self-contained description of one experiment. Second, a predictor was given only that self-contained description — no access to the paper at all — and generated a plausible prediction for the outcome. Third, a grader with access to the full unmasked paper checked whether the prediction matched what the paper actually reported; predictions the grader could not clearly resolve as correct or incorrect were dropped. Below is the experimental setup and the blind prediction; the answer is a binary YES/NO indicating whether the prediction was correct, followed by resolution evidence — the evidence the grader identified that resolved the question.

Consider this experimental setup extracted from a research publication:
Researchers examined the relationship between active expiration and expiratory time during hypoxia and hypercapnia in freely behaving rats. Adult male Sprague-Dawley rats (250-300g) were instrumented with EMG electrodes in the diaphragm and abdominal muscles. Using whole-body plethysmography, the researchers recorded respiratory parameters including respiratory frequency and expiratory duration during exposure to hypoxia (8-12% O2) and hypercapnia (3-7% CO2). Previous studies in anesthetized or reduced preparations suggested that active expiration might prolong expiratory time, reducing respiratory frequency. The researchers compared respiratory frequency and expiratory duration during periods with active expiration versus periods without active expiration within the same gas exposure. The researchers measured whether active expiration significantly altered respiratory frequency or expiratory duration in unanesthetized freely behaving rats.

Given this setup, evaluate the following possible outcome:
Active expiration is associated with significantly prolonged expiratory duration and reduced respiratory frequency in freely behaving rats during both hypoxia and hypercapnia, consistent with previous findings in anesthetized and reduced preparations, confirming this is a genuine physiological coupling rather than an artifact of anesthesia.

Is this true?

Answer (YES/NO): NO